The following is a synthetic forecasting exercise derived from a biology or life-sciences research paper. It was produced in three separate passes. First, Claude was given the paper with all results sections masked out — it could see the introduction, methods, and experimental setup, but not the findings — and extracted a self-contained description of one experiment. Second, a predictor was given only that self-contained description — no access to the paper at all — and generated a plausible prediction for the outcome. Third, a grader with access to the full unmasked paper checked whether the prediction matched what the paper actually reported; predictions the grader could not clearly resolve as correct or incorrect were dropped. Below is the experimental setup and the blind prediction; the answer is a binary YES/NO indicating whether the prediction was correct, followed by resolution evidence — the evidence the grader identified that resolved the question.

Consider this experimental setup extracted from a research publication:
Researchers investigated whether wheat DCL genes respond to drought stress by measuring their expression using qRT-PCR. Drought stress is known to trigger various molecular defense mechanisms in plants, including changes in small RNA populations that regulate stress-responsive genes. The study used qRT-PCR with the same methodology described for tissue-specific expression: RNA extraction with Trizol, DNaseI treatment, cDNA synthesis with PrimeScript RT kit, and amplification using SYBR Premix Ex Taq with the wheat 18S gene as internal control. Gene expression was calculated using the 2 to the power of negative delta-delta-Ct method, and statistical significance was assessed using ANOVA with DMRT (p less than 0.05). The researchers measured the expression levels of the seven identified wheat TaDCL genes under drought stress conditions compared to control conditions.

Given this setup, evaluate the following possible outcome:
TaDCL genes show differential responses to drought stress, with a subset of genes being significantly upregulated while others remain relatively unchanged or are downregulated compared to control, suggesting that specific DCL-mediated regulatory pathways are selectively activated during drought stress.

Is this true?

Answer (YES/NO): YES